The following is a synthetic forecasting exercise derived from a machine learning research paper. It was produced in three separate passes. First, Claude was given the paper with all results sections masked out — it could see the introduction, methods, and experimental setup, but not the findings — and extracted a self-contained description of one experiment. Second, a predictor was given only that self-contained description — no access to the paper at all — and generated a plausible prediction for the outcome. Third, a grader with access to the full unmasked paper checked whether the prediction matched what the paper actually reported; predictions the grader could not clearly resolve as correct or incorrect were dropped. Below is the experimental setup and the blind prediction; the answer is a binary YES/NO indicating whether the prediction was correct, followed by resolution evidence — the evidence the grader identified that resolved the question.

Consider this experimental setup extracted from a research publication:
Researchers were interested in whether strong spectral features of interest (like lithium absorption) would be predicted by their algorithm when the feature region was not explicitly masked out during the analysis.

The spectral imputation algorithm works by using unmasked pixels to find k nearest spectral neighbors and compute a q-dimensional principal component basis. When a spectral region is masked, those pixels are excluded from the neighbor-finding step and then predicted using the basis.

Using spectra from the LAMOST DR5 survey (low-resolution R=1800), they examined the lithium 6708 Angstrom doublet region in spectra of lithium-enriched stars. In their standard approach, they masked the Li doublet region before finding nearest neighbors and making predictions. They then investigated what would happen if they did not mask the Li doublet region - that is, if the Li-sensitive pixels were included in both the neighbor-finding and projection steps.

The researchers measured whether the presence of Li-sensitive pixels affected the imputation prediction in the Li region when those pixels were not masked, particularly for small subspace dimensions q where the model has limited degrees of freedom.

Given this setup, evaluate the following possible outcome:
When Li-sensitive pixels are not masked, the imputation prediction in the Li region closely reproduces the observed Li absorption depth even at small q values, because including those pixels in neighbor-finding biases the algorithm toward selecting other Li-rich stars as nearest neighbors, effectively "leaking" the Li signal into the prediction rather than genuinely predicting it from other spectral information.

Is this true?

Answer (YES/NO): NO